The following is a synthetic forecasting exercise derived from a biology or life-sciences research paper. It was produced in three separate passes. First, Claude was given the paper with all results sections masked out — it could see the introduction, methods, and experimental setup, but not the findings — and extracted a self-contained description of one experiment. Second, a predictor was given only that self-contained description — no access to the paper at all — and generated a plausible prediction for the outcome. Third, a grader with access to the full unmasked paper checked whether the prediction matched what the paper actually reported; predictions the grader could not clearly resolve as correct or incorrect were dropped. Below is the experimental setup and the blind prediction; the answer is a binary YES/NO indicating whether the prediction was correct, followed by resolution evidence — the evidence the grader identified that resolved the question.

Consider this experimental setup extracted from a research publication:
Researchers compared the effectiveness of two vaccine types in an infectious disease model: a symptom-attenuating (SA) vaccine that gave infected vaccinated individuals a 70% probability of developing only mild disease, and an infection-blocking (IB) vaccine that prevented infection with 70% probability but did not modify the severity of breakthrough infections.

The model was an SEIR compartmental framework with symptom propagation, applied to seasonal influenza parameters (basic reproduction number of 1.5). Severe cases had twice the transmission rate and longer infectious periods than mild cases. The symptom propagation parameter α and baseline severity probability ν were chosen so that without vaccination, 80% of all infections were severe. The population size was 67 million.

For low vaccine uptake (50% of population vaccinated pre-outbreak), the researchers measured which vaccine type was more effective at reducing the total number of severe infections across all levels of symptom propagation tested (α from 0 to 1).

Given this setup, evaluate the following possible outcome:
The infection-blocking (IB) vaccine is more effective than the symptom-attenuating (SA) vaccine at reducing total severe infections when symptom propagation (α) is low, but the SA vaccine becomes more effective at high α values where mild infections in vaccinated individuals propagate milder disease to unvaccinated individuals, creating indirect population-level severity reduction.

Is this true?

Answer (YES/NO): NO